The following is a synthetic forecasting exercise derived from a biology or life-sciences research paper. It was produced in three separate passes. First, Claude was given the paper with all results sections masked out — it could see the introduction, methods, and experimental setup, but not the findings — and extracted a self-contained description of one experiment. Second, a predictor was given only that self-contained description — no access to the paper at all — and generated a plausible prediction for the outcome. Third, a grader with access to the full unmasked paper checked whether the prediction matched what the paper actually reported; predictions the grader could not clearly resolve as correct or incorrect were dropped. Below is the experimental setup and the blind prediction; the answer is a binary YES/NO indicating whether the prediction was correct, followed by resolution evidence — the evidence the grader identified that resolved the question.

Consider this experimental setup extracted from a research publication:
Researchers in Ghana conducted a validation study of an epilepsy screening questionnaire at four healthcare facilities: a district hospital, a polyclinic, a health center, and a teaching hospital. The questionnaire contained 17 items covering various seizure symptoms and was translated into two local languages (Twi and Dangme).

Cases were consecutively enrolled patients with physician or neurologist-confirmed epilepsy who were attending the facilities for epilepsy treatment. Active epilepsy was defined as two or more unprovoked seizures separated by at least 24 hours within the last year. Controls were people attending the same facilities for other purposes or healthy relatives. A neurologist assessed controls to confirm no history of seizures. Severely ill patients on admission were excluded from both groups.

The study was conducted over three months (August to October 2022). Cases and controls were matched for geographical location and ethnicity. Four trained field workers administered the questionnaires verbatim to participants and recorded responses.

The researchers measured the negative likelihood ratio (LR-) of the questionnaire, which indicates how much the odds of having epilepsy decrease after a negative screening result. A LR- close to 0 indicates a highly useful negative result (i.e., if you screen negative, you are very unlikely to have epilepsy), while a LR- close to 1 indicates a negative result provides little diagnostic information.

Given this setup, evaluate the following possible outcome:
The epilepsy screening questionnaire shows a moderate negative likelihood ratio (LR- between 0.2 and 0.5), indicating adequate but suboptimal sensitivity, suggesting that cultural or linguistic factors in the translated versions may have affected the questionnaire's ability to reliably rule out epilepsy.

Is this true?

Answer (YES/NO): NO